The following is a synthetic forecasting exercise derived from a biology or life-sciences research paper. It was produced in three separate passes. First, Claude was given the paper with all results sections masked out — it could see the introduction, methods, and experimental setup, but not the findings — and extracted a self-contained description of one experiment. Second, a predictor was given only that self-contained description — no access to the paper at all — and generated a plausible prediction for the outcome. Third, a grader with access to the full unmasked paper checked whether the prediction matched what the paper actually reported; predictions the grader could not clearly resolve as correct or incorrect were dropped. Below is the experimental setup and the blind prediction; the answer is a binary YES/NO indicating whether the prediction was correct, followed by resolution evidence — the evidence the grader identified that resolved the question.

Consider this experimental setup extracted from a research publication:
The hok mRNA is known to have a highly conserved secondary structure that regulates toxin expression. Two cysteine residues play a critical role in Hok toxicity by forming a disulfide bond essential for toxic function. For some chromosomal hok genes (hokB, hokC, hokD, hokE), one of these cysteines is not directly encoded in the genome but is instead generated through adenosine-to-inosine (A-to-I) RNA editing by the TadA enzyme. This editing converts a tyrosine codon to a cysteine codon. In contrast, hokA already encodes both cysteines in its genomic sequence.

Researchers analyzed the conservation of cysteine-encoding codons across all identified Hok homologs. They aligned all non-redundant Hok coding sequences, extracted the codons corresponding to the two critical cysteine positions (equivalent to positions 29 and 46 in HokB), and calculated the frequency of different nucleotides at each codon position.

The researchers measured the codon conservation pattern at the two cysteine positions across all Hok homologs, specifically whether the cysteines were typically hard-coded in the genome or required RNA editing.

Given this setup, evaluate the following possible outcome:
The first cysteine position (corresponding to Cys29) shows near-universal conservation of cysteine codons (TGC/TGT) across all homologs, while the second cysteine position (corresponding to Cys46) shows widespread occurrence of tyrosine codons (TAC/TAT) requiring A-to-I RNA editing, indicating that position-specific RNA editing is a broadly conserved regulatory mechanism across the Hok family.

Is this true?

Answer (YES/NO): YES